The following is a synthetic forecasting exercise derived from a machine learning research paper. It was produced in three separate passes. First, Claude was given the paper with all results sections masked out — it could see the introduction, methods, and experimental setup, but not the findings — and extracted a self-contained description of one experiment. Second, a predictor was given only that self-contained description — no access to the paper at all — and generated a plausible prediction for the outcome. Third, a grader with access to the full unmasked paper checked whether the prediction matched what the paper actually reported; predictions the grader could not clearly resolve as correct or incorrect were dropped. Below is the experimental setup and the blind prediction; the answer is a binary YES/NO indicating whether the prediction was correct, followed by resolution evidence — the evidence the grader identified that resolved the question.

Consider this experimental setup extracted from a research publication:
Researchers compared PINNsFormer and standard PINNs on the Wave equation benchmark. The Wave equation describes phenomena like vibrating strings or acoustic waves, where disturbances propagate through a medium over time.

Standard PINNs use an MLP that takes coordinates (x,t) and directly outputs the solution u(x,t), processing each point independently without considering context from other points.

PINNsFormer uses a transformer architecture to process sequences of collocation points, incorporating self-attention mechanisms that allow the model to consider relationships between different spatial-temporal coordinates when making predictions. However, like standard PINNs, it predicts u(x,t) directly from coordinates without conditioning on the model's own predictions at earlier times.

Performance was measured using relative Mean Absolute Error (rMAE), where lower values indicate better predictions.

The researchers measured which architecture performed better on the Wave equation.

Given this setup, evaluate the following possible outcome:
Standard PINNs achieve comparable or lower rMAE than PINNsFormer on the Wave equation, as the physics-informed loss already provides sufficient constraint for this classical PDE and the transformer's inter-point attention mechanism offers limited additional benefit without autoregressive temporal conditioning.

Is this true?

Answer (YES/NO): NO